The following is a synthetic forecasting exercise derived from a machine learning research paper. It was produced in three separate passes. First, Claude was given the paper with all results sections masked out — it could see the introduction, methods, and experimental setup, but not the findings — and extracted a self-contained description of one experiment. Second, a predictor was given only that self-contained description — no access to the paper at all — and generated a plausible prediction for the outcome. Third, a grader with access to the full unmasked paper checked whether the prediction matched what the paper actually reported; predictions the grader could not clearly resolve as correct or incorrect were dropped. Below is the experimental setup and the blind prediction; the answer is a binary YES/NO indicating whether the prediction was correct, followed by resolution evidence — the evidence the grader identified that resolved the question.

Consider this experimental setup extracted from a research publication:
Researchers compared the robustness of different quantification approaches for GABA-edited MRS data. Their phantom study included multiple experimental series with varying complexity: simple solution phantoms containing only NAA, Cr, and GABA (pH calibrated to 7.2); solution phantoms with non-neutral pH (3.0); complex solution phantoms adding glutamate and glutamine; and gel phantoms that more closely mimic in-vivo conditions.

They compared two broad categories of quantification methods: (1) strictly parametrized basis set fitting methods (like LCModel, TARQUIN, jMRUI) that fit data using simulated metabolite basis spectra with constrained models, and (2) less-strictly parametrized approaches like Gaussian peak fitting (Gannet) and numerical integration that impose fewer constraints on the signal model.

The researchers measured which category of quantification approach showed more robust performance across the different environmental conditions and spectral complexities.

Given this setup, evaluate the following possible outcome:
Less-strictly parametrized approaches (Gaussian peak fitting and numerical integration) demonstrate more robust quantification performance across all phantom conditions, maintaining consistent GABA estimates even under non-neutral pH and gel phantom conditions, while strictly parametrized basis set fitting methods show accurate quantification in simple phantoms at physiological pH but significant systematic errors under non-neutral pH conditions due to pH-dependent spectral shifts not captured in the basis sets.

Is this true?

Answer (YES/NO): NO